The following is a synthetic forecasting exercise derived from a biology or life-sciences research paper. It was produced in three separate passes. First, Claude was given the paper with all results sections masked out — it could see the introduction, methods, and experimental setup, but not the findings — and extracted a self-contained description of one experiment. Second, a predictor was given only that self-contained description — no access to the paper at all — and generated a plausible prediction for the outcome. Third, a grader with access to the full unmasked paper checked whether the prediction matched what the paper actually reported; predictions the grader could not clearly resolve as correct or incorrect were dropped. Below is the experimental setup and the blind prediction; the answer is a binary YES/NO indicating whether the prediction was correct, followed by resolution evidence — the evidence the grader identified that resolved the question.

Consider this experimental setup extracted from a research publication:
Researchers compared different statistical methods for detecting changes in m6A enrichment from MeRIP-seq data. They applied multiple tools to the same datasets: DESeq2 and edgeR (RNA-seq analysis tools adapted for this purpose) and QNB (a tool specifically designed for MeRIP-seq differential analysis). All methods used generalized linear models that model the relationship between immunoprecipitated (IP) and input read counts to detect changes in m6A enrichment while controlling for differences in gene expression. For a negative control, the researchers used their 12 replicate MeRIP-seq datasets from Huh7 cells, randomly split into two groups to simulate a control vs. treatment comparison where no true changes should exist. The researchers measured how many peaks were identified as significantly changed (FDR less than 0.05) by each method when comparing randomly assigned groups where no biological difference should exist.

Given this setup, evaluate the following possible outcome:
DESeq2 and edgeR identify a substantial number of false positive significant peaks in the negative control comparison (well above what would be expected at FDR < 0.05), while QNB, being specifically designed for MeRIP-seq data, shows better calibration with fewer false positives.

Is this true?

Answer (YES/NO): NO